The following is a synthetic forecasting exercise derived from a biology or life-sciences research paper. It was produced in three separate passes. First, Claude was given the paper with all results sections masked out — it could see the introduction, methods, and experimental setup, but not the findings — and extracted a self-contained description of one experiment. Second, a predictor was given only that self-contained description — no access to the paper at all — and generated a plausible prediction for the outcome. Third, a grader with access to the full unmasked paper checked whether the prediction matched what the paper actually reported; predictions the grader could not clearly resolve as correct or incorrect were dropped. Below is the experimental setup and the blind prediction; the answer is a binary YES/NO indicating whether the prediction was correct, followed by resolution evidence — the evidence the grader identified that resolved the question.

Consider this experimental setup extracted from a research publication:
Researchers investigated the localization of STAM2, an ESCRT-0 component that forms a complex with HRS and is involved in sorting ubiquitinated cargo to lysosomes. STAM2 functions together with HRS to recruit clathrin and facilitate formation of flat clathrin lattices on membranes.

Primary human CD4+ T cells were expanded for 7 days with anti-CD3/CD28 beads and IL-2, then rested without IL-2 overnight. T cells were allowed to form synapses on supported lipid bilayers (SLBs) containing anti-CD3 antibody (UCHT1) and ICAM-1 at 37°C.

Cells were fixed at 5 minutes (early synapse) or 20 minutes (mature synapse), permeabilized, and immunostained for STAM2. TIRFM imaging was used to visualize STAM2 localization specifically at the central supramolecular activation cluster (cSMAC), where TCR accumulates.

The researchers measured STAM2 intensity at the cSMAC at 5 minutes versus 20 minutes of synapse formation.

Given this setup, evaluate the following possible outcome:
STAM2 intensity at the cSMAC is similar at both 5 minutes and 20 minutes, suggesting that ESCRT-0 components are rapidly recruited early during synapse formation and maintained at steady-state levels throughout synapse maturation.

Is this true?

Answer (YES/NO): NO